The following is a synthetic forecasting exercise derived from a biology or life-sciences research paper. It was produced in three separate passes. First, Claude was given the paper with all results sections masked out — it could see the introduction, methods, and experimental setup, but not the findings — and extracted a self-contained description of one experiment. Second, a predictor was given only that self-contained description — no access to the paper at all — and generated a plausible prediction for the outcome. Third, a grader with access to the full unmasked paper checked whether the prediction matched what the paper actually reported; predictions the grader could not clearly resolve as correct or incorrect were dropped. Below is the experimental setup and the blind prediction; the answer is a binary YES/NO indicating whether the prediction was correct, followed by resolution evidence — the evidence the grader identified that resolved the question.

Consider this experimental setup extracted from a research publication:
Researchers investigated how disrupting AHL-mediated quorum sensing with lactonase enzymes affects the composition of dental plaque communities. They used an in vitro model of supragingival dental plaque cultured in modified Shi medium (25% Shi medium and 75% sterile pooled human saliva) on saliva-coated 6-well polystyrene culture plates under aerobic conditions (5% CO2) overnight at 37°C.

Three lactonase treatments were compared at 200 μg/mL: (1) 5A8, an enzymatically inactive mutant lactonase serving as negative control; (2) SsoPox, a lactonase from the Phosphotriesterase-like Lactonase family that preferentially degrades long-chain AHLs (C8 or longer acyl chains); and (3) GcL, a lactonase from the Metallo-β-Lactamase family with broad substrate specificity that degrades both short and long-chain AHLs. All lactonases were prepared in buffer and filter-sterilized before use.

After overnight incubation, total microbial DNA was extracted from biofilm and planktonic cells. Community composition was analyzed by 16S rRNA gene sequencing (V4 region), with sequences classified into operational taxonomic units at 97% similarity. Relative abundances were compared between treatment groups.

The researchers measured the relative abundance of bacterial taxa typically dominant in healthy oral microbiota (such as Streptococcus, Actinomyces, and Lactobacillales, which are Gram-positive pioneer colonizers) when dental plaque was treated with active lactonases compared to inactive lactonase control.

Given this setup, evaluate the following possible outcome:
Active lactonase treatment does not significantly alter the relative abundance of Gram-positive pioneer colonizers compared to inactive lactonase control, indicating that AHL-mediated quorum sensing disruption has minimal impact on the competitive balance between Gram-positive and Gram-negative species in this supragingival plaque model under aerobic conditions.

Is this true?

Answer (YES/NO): NO